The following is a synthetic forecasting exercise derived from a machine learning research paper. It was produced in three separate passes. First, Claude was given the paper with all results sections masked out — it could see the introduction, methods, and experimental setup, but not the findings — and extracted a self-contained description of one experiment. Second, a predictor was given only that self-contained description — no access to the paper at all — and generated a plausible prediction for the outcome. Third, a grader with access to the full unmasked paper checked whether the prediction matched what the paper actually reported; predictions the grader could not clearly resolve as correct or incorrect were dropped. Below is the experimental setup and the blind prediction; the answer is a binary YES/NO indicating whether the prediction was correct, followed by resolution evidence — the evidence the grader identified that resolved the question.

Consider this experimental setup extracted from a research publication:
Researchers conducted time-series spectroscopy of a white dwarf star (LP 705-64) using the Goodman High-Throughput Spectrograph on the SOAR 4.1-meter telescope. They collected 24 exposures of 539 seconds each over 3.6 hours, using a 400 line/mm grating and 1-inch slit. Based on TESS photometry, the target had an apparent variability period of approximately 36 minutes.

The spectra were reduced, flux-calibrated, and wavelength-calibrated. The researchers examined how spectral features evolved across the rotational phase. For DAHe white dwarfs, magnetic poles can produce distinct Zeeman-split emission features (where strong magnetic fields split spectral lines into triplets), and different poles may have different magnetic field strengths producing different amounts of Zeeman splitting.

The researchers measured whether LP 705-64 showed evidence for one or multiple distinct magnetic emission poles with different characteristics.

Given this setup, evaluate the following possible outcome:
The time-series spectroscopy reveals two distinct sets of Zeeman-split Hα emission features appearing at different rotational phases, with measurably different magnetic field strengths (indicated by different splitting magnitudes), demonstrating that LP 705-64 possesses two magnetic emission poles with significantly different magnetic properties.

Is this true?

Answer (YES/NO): YES